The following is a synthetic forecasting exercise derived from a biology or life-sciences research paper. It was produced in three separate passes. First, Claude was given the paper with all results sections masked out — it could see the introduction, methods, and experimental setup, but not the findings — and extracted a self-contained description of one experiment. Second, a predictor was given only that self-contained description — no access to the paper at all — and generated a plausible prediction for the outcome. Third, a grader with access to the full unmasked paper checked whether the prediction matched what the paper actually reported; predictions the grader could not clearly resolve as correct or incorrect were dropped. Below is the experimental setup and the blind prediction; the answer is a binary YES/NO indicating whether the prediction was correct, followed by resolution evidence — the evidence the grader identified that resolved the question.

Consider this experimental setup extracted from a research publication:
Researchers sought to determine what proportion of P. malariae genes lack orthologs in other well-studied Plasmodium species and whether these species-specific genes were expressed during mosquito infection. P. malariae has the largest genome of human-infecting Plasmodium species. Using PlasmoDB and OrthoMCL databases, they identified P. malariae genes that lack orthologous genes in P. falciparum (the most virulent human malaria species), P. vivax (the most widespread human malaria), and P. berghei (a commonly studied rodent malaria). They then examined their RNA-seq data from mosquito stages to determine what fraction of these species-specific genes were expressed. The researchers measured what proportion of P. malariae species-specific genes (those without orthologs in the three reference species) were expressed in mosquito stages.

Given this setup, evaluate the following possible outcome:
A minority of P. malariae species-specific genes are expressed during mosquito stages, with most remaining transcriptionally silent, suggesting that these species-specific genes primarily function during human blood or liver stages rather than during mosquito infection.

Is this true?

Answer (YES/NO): NO